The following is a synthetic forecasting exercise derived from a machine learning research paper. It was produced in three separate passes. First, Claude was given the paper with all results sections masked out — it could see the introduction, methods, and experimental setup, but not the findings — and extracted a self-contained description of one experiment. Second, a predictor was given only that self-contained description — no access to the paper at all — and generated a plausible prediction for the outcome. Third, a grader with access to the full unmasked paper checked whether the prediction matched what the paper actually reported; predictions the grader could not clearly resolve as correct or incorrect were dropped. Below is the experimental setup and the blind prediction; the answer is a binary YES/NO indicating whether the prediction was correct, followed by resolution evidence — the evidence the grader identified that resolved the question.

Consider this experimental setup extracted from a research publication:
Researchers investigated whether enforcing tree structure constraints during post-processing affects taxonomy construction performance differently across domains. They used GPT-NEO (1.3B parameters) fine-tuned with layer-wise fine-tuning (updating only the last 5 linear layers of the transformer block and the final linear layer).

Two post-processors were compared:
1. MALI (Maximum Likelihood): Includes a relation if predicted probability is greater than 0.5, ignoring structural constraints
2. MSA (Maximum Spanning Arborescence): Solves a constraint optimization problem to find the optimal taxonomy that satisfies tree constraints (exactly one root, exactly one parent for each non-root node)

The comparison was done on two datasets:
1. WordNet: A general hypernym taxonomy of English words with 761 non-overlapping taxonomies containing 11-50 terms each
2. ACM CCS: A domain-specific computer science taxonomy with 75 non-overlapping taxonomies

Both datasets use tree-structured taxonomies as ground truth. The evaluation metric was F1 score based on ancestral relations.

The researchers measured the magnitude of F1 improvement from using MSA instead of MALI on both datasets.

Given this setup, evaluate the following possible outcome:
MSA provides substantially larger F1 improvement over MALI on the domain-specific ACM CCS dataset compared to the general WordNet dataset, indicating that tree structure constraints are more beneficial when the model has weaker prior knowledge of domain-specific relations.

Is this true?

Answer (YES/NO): YES